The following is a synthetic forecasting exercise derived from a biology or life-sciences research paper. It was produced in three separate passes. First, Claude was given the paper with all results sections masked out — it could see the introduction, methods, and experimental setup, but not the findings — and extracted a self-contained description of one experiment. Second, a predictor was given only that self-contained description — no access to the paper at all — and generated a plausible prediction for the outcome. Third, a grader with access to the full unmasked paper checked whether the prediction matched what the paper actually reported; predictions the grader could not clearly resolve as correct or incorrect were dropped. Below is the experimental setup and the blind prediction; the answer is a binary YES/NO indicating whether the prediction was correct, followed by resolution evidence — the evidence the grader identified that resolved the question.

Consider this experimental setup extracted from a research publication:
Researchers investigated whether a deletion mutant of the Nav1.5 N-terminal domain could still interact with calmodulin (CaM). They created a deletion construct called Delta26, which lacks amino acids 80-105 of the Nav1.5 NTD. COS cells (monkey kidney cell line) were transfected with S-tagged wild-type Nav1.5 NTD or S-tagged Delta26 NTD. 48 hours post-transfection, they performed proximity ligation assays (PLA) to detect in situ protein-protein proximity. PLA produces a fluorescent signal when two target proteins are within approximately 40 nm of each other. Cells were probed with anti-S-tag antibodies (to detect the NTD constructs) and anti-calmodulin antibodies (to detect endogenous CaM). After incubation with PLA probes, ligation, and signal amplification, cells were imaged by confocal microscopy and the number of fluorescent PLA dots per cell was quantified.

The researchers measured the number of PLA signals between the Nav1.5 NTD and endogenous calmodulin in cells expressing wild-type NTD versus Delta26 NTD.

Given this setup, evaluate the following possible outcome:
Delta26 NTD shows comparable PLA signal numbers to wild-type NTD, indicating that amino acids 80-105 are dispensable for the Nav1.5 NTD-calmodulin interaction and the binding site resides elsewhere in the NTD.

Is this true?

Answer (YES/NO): NO